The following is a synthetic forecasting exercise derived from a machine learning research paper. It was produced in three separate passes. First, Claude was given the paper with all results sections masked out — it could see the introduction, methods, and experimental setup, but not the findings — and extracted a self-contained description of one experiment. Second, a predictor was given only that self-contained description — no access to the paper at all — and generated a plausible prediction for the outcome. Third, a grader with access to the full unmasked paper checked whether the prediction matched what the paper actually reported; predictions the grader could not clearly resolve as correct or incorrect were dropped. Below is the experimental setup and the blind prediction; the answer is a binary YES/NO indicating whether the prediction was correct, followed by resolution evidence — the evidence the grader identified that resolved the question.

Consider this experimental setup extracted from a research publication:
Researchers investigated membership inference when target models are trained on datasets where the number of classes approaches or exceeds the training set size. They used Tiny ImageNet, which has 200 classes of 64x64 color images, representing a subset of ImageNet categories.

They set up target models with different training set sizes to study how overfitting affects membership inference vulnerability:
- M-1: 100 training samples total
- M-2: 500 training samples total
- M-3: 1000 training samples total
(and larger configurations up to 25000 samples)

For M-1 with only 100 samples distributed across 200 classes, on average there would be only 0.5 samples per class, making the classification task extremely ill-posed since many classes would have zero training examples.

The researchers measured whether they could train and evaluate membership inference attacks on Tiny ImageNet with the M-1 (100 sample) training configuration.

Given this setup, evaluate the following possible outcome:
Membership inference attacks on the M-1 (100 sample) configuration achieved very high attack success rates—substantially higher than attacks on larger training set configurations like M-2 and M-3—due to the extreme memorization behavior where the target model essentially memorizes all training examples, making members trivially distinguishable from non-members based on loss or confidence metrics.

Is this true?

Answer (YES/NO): NO